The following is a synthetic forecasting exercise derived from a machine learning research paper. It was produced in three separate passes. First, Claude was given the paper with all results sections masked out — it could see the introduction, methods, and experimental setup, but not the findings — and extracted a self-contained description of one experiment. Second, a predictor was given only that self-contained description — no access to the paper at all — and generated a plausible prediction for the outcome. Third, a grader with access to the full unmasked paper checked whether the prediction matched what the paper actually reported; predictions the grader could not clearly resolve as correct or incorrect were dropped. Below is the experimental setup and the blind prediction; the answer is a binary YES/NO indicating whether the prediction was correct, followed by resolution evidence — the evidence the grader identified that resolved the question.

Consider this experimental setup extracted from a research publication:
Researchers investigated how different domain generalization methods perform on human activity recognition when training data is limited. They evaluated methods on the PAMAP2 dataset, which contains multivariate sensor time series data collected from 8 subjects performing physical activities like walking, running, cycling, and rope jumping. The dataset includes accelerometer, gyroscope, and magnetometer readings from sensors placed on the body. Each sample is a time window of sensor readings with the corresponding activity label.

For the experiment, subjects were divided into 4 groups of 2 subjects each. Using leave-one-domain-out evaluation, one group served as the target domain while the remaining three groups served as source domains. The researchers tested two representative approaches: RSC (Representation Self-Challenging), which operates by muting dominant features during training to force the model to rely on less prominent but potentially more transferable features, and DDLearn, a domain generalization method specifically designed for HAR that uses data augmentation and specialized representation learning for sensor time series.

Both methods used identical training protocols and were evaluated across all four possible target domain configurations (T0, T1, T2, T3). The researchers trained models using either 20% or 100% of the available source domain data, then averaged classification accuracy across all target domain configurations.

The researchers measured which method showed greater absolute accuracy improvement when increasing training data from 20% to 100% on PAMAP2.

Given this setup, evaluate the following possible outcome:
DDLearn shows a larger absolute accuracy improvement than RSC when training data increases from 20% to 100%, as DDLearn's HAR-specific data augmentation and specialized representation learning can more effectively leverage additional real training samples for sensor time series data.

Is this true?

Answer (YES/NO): NO